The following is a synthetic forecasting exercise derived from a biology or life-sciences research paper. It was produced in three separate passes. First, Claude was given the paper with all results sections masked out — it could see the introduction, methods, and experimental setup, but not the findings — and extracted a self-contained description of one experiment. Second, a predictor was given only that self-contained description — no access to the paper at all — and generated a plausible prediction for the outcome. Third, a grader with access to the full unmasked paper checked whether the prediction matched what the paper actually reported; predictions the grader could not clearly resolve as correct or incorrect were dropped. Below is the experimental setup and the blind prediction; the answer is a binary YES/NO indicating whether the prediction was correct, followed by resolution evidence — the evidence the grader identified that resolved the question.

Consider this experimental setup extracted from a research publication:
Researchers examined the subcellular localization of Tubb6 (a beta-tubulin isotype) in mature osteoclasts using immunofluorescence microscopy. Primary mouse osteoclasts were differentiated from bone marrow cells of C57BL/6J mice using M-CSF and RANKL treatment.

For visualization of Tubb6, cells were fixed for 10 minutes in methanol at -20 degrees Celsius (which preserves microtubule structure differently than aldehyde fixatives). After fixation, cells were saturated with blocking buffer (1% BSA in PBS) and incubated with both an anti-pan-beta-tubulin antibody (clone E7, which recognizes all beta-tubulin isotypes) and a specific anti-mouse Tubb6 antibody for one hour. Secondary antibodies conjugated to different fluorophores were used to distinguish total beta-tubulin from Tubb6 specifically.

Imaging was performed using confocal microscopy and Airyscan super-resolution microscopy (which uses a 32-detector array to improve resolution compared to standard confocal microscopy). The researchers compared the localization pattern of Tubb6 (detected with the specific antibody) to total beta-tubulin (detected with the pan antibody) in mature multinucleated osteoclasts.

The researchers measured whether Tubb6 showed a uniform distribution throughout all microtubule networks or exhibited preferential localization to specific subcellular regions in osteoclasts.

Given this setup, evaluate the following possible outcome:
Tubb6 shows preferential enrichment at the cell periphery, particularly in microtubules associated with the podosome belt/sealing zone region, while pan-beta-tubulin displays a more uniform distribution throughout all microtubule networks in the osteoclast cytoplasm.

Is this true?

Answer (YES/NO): NO